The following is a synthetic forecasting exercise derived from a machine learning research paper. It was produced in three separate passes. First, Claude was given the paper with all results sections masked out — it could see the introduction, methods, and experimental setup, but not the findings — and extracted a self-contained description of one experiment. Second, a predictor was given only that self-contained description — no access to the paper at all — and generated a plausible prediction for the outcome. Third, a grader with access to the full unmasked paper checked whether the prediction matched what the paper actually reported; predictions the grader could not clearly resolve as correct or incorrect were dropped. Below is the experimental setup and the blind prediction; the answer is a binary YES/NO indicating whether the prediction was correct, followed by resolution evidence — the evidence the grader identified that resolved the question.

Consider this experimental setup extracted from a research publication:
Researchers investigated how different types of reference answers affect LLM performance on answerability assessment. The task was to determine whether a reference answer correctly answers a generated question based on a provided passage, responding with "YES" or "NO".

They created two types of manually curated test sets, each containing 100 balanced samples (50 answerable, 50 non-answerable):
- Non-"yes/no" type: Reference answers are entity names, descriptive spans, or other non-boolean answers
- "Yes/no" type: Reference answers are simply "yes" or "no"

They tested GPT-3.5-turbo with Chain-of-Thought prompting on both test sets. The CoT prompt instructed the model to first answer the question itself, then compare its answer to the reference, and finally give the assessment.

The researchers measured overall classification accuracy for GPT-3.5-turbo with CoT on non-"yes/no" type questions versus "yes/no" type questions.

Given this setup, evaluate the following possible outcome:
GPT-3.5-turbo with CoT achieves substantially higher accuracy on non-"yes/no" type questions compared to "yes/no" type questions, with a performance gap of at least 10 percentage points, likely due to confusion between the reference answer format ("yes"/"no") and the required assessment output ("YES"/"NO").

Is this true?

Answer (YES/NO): YES